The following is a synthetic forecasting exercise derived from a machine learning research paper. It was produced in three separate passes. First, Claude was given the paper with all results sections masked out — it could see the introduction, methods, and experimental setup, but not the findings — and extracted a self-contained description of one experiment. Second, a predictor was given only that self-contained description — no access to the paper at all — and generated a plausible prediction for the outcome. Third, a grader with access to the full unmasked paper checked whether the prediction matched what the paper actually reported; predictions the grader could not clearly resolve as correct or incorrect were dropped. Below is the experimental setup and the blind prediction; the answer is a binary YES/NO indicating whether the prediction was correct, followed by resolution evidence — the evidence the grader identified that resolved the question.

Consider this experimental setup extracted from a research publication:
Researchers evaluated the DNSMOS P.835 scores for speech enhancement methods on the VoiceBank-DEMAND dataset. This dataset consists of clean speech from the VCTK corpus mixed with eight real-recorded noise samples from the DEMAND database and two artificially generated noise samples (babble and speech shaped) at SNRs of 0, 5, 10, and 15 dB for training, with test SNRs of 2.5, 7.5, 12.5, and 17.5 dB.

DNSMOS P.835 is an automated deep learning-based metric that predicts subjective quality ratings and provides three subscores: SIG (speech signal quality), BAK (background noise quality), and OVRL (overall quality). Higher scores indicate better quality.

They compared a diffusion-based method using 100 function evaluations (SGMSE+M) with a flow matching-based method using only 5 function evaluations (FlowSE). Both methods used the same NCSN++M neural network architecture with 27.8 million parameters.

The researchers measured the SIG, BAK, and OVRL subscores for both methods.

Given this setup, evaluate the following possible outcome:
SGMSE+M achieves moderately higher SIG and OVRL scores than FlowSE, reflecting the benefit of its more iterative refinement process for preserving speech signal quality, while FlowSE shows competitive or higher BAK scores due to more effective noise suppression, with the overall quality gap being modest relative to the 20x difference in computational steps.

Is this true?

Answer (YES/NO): NO